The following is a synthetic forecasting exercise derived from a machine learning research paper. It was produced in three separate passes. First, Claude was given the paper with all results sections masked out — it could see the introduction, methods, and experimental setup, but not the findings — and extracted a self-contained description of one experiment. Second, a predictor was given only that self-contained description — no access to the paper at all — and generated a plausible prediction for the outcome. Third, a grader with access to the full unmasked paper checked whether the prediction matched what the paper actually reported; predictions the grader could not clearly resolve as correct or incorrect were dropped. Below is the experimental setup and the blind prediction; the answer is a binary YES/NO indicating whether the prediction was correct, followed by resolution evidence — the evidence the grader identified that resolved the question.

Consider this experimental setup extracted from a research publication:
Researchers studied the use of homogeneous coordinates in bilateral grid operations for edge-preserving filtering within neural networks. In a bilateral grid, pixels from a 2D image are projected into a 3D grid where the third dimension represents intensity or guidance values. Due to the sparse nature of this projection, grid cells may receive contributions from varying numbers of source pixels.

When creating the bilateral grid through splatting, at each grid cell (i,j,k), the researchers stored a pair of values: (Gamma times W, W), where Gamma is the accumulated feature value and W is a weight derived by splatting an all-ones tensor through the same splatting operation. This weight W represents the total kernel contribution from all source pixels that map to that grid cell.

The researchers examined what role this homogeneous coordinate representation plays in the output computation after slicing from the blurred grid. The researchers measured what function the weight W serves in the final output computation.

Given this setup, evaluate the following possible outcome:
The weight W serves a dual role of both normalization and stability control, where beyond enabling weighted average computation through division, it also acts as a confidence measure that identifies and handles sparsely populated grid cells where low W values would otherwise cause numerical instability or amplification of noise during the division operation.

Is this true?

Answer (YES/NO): NO